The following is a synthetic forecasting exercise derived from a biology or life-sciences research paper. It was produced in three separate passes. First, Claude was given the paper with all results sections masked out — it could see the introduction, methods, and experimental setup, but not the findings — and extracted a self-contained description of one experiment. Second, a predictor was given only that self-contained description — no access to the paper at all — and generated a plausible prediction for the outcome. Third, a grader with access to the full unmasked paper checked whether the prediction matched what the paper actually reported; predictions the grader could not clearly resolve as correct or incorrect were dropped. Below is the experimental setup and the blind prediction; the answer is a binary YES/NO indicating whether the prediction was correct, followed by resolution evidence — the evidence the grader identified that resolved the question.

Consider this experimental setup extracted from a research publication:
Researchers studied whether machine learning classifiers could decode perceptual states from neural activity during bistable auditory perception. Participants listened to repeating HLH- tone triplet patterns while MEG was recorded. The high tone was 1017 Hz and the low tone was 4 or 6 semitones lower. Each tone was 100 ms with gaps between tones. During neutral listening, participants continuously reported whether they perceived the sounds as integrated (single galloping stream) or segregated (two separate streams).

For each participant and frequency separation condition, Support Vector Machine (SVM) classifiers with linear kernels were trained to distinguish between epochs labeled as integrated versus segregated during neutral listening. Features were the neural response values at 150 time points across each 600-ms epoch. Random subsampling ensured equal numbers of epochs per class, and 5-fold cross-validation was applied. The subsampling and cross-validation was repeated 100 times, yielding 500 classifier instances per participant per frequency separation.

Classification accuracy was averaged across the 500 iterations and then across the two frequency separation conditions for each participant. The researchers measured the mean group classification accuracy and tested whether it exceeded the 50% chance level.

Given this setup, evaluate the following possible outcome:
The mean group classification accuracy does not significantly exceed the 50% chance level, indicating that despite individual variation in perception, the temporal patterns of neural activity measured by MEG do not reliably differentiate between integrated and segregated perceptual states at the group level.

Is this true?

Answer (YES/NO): NO